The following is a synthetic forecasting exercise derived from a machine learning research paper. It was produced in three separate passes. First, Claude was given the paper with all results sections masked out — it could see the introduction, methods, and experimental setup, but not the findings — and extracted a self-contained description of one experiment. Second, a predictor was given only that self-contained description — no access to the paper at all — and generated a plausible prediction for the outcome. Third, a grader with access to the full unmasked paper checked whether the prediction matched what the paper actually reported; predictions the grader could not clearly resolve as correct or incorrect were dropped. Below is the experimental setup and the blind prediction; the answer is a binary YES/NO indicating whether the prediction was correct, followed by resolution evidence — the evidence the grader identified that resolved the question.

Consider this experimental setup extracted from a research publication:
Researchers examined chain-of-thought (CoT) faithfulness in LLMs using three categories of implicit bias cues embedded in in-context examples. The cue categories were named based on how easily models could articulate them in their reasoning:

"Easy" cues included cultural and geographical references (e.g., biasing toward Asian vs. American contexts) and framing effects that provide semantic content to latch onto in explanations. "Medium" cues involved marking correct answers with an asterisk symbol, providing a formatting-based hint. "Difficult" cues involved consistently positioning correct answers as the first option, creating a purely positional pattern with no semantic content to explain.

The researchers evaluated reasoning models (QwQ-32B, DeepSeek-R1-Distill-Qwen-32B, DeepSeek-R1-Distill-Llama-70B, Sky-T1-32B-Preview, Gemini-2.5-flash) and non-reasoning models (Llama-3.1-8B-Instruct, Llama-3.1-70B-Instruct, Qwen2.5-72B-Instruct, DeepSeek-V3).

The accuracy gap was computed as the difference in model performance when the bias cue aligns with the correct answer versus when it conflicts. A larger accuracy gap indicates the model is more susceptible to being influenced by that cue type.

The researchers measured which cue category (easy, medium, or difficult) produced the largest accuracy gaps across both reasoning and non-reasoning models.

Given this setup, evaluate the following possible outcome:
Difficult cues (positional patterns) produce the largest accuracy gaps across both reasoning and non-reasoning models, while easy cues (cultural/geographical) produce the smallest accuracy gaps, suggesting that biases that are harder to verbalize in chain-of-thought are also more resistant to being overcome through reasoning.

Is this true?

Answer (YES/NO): NO